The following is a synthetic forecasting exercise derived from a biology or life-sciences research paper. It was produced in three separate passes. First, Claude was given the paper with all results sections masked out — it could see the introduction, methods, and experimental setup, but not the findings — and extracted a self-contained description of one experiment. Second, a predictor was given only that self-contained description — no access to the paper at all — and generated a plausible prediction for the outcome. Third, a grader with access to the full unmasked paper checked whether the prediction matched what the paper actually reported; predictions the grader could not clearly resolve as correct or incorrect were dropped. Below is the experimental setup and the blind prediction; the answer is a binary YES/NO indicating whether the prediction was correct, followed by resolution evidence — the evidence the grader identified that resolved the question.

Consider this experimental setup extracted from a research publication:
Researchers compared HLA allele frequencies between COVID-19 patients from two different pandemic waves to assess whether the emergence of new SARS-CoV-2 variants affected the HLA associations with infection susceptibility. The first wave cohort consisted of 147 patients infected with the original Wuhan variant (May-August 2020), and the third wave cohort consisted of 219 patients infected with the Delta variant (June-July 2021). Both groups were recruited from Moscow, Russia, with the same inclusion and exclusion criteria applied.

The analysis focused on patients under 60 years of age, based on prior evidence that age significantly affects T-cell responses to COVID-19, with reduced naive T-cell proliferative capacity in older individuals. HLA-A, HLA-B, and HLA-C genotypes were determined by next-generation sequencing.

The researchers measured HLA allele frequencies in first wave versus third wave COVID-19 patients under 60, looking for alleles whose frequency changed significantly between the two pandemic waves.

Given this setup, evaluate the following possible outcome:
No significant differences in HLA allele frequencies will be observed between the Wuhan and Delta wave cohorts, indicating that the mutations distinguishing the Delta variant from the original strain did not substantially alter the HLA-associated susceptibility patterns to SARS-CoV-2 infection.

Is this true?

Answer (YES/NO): NO